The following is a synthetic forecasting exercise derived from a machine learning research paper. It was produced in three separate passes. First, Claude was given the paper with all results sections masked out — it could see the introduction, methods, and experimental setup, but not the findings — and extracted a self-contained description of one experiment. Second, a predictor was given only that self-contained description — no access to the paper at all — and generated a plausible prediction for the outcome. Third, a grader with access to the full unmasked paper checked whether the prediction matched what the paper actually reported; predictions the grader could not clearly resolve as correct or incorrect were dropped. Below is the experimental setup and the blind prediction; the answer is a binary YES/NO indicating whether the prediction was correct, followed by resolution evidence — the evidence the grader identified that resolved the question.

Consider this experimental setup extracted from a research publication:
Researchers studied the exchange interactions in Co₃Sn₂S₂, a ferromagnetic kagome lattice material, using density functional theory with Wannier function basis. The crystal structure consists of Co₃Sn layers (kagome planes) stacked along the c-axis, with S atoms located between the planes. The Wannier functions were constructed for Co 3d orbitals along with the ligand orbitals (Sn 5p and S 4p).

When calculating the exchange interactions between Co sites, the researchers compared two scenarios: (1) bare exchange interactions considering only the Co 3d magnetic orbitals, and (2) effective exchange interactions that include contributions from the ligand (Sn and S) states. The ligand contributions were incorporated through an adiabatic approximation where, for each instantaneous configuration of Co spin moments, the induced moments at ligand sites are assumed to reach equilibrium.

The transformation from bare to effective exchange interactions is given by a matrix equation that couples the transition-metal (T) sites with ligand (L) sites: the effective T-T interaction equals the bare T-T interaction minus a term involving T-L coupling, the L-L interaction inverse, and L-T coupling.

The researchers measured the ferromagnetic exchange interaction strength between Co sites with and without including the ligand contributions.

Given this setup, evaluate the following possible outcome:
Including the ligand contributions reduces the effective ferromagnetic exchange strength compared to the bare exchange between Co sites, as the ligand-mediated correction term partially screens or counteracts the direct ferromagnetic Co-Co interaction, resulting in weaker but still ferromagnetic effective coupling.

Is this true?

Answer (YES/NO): NO